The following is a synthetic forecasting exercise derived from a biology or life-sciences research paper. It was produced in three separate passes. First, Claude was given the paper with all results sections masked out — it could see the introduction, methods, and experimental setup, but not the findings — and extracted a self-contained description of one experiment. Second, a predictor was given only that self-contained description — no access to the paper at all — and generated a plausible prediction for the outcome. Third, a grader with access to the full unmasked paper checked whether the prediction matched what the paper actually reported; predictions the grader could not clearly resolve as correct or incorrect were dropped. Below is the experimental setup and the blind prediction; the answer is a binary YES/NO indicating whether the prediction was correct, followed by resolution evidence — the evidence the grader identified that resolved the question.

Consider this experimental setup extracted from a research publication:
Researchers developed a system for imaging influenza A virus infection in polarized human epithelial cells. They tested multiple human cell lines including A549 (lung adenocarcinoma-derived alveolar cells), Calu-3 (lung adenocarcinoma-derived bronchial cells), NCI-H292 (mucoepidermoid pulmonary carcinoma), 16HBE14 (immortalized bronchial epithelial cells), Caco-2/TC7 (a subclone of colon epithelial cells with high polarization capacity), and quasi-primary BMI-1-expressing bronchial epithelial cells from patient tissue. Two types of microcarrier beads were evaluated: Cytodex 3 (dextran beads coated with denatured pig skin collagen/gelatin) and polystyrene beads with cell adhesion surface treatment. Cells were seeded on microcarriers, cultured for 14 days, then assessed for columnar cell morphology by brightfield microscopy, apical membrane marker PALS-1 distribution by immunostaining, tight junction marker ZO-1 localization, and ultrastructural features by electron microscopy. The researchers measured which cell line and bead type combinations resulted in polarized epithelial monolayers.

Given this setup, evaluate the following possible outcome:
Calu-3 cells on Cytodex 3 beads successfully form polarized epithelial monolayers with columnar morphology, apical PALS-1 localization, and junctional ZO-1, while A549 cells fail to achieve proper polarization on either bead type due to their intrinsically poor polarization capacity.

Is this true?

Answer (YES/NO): NO